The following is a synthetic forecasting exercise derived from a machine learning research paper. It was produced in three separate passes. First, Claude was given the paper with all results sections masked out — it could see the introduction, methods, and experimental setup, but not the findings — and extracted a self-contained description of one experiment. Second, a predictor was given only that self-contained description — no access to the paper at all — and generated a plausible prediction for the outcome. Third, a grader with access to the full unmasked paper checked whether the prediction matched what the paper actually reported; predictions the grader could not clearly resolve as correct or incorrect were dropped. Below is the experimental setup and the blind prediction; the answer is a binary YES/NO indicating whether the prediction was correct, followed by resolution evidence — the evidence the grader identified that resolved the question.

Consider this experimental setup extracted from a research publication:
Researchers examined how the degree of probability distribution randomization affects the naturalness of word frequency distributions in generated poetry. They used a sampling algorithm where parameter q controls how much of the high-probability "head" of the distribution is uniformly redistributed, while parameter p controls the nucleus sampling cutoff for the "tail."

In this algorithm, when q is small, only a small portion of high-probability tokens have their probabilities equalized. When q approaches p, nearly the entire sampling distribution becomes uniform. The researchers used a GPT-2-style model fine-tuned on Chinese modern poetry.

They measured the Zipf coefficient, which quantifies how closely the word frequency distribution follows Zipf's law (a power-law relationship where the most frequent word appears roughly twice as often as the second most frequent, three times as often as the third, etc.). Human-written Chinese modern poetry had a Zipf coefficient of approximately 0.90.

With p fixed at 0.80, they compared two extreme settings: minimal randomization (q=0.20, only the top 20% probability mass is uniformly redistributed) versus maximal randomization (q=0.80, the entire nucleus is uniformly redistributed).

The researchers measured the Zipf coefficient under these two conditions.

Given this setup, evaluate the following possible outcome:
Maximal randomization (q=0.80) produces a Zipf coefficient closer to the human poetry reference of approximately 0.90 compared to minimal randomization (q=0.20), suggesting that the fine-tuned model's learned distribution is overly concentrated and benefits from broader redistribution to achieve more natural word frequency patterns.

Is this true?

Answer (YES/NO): NO